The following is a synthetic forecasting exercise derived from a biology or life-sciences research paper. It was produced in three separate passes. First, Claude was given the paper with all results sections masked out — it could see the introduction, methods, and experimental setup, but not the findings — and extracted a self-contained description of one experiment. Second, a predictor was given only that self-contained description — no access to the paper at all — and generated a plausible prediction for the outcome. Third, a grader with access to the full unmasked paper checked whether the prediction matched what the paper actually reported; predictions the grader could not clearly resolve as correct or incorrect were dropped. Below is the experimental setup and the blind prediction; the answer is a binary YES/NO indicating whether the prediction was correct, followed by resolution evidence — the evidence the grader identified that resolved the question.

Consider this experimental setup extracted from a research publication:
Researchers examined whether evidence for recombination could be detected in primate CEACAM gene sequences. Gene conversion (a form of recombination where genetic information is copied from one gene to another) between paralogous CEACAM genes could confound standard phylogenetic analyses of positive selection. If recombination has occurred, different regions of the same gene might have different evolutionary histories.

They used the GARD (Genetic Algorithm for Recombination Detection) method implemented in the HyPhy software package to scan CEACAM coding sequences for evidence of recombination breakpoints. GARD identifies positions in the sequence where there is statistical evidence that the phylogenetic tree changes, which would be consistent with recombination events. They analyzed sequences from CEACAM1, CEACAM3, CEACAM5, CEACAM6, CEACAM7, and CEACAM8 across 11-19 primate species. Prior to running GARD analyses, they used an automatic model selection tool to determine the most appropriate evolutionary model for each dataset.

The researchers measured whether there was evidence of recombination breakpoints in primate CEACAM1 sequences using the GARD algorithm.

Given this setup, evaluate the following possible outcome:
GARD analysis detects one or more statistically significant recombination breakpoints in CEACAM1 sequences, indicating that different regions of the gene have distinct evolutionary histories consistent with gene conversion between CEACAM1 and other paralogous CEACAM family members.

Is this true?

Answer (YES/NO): YES